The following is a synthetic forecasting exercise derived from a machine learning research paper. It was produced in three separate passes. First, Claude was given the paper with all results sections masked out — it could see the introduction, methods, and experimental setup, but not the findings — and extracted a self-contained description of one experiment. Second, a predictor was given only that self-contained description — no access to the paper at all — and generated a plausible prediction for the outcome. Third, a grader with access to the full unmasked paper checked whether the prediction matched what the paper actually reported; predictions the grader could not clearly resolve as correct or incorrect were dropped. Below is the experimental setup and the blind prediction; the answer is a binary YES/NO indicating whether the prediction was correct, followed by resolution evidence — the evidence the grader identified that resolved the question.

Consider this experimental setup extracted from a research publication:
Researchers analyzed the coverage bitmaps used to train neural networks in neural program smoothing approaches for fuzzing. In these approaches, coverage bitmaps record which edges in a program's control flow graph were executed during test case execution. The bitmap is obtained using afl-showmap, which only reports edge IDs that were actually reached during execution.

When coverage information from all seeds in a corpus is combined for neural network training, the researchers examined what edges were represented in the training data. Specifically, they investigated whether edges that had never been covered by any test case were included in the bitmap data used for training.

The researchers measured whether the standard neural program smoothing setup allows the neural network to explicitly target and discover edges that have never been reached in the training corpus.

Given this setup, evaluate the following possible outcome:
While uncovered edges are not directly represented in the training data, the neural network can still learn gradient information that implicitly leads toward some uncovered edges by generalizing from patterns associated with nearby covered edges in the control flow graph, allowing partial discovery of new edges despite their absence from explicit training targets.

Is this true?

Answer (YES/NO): NO